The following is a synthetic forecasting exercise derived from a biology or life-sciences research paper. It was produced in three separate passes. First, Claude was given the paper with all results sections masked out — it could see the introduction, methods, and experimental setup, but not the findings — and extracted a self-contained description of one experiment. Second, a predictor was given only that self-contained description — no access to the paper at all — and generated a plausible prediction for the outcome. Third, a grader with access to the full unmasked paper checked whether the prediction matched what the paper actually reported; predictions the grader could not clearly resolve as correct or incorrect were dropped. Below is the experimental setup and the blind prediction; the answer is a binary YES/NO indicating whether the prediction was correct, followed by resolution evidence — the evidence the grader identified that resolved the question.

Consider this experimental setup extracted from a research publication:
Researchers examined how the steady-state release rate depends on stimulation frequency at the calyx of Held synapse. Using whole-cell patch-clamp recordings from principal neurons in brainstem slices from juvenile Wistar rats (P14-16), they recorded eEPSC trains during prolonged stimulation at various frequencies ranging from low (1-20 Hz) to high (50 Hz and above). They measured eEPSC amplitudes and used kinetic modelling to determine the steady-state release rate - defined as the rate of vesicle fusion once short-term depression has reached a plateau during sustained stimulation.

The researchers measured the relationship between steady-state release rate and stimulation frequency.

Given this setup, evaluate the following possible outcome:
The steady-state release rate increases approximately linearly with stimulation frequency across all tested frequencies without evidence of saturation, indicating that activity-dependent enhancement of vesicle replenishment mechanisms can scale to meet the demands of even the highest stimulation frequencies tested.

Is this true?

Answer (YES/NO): NO